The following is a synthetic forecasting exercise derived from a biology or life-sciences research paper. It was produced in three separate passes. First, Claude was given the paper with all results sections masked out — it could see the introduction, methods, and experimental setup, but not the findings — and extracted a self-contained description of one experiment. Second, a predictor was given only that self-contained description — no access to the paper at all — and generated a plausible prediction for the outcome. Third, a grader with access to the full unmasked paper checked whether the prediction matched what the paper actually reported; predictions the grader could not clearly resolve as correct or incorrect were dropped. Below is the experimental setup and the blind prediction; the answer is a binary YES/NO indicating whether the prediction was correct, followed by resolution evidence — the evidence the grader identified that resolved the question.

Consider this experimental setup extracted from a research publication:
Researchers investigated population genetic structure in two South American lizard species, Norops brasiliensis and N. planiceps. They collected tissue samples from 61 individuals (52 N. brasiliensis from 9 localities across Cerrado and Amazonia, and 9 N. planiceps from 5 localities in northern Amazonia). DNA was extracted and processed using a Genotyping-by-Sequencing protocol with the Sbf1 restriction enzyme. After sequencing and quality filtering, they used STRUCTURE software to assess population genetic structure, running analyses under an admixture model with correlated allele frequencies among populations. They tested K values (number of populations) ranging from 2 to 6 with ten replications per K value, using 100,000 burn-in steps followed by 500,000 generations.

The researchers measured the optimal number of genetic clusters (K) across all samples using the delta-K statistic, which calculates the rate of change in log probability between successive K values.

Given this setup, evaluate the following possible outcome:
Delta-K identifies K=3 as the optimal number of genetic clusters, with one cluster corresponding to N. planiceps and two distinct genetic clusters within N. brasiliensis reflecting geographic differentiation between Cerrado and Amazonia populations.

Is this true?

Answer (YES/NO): NO